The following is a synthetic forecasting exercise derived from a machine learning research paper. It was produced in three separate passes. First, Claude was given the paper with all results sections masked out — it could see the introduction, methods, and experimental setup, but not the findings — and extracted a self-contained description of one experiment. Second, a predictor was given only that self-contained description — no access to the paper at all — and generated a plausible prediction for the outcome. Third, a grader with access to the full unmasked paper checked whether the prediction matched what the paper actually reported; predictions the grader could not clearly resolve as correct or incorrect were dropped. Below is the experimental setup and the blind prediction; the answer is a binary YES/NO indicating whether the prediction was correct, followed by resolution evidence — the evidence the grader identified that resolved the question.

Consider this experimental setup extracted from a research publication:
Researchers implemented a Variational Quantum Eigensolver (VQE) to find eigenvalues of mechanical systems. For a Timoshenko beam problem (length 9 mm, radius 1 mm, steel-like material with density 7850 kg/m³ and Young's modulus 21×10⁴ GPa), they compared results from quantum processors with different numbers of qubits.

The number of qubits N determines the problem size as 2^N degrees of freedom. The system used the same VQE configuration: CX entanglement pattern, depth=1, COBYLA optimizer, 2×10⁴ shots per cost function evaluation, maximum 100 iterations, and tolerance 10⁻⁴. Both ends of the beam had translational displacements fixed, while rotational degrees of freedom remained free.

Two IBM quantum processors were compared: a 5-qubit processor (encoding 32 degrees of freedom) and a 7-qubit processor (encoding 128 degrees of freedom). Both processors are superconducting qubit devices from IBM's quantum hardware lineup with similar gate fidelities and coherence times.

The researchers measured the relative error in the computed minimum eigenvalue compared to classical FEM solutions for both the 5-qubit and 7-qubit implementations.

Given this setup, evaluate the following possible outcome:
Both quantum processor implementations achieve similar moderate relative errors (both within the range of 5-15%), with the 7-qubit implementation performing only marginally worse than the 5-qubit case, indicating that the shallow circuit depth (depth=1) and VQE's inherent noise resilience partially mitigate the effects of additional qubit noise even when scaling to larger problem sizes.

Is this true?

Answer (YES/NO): NO